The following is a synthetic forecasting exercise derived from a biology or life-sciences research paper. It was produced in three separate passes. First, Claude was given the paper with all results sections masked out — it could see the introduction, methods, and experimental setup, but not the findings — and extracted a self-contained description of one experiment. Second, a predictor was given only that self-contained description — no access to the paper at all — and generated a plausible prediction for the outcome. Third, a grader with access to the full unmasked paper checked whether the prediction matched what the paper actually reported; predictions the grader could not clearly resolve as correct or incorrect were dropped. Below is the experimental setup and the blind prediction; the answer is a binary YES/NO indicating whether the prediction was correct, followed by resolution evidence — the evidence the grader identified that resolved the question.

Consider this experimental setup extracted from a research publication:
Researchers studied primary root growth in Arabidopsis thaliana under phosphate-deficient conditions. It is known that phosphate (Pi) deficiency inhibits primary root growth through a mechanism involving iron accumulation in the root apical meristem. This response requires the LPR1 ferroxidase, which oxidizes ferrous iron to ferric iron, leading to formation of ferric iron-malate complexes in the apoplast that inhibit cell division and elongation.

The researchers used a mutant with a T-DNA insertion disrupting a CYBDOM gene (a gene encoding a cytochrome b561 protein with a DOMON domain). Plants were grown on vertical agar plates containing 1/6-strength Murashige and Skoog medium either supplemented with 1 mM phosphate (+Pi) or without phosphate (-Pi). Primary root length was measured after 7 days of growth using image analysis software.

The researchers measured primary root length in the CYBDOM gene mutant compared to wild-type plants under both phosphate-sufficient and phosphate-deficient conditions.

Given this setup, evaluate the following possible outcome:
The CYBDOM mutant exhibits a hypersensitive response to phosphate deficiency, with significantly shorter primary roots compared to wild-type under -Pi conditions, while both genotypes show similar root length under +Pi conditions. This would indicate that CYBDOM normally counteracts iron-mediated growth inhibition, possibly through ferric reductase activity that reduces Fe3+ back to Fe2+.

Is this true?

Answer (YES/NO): YES